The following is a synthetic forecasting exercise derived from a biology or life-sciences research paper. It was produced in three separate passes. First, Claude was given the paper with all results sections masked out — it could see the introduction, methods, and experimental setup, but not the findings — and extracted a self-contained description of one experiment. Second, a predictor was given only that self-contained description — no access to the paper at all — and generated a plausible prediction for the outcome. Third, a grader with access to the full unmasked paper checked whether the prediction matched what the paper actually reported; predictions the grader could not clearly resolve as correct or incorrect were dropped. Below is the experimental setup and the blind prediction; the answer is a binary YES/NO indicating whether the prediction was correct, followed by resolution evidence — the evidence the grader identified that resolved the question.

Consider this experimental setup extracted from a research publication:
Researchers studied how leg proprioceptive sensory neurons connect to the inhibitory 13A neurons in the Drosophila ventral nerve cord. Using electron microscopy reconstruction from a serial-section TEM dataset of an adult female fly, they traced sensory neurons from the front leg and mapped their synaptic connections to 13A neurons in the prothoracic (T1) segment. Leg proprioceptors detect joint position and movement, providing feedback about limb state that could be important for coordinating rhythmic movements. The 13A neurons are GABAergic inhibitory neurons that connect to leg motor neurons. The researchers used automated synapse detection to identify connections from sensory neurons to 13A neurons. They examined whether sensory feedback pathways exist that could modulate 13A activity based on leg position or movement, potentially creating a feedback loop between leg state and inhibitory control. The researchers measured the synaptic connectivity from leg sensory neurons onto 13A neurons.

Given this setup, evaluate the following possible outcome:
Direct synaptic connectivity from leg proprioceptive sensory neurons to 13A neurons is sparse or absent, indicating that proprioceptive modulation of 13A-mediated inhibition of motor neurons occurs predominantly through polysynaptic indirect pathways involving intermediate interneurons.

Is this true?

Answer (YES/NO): NO